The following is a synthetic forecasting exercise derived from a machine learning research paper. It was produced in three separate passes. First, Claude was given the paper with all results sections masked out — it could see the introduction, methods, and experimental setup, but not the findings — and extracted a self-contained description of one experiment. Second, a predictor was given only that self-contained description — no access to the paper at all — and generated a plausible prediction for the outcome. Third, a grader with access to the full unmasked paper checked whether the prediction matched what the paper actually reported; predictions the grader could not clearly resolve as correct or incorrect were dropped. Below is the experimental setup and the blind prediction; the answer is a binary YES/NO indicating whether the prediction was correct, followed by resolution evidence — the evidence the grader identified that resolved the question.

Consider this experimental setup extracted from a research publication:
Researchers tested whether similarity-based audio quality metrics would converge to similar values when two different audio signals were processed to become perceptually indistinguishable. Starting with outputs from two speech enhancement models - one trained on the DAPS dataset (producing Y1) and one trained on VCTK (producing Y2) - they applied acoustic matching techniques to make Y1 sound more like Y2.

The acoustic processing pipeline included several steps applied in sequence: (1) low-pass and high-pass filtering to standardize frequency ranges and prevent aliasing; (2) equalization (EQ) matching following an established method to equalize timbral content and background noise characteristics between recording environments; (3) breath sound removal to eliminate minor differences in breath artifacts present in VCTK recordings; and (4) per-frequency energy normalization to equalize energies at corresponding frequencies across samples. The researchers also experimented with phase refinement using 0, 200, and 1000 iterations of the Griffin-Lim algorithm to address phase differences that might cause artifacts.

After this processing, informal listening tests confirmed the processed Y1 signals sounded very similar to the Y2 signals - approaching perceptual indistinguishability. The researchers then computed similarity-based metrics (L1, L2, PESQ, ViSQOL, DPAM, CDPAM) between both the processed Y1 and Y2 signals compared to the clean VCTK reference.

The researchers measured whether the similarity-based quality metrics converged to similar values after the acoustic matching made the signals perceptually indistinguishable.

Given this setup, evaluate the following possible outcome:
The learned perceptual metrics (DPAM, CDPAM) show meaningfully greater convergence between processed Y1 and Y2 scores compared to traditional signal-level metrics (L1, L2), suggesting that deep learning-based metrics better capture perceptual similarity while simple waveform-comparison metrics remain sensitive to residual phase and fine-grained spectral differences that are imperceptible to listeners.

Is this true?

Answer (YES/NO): NO